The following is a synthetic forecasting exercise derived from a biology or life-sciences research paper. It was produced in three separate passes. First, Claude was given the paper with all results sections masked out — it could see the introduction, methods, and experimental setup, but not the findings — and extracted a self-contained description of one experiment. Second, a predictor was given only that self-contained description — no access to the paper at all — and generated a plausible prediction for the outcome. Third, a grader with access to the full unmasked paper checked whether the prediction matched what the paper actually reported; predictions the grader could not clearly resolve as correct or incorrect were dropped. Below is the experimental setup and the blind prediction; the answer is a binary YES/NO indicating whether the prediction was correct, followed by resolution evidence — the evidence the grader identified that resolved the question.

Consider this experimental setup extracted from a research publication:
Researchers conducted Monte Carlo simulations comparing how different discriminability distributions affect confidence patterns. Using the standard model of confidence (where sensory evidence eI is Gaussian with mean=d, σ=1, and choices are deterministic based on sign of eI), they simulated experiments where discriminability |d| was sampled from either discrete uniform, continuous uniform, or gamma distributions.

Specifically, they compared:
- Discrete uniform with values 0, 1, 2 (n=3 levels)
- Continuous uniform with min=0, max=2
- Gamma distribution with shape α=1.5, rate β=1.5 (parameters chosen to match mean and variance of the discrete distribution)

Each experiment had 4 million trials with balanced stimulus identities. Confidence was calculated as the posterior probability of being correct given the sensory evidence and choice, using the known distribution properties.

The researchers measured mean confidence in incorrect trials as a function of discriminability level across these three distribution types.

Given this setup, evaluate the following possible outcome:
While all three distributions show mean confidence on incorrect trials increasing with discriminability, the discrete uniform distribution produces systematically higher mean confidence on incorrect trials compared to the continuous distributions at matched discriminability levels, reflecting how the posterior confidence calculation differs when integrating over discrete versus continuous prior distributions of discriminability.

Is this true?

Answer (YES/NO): NO